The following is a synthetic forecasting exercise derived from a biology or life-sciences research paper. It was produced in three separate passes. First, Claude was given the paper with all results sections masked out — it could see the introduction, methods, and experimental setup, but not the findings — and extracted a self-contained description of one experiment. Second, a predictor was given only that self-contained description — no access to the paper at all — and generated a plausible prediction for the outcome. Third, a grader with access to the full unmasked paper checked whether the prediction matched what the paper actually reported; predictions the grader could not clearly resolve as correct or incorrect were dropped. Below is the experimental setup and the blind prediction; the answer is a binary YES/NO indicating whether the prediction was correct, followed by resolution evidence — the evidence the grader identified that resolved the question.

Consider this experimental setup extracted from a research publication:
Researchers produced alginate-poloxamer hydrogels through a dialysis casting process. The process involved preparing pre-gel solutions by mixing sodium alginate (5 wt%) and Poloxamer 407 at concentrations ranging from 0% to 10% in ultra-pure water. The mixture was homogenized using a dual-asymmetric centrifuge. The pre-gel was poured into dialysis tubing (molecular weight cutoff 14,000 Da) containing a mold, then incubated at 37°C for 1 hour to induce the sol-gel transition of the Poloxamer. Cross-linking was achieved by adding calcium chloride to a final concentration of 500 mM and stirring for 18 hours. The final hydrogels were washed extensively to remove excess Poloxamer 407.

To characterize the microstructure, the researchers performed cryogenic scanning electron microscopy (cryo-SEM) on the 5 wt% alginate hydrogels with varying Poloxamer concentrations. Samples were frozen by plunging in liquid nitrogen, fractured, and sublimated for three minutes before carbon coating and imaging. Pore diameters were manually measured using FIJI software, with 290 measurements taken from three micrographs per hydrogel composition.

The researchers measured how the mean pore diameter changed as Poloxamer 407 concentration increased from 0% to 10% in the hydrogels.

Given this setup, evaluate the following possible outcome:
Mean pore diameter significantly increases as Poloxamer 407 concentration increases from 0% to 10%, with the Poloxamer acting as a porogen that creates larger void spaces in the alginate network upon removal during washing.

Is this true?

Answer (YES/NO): YES